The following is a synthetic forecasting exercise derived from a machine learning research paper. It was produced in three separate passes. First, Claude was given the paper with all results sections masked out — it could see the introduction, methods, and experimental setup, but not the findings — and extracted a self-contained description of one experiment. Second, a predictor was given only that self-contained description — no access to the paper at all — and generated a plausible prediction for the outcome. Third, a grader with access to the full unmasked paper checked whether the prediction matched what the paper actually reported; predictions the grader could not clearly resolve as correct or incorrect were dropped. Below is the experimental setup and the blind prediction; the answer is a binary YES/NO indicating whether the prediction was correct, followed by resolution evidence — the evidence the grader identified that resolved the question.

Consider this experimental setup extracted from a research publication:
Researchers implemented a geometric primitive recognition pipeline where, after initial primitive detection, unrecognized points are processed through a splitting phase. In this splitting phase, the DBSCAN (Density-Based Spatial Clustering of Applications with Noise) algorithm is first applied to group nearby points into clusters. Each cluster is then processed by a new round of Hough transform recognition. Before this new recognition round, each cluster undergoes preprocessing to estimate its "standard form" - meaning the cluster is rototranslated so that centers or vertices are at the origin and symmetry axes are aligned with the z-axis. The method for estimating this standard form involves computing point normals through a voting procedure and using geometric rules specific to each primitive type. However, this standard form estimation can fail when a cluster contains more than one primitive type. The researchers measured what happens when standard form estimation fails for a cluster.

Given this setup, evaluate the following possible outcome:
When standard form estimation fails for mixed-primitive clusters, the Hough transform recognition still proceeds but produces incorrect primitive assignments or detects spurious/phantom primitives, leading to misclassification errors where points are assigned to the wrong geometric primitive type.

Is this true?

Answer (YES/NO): NO